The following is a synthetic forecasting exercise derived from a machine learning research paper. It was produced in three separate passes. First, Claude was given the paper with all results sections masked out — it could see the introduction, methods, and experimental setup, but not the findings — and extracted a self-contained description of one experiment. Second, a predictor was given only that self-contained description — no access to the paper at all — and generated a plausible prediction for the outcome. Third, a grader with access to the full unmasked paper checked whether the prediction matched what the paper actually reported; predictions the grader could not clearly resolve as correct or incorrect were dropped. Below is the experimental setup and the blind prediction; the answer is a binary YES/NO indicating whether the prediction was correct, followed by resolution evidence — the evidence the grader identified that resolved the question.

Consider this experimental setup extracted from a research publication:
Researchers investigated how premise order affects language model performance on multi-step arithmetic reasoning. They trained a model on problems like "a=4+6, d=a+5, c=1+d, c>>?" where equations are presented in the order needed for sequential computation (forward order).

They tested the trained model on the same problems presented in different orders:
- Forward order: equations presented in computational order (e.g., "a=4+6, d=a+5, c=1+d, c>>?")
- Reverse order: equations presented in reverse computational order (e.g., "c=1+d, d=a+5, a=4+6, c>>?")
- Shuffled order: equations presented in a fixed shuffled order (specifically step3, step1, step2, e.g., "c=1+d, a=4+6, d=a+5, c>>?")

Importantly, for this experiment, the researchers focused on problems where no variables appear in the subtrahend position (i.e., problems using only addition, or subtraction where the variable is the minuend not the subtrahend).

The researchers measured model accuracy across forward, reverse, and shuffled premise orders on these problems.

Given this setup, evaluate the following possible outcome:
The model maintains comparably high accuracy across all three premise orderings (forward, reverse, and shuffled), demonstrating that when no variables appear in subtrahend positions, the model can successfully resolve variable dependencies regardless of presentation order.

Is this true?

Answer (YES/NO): YES